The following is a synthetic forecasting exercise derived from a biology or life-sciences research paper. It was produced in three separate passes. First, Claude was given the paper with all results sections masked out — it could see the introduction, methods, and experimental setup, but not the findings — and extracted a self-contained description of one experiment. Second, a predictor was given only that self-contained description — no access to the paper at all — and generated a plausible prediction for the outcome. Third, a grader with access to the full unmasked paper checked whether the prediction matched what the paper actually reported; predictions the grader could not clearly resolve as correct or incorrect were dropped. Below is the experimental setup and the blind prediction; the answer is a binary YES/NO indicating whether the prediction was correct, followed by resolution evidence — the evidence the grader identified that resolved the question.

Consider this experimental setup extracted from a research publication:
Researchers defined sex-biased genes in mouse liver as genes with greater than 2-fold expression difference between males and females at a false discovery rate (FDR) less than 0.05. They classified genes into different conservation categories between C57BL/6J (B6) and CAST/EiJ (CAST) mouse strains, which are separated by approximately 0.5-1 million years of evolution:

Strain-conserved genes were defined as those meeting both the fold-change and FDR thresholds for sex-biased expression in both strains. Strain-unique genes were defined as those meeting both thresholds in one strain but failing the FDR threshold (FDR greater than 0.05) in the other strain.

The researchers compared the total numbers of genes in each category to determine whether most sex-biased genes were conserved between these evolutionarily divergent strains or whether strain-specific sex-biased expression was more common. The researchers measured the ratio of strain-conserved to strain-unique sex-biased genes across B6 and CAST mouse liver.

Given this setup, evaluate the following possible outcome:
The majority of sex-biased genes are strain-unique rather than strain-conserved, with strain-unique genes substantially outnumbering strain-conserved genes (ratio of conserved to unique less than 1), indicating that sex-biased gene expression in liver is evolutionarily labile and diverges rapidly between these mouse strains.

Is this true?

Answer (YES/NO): YES